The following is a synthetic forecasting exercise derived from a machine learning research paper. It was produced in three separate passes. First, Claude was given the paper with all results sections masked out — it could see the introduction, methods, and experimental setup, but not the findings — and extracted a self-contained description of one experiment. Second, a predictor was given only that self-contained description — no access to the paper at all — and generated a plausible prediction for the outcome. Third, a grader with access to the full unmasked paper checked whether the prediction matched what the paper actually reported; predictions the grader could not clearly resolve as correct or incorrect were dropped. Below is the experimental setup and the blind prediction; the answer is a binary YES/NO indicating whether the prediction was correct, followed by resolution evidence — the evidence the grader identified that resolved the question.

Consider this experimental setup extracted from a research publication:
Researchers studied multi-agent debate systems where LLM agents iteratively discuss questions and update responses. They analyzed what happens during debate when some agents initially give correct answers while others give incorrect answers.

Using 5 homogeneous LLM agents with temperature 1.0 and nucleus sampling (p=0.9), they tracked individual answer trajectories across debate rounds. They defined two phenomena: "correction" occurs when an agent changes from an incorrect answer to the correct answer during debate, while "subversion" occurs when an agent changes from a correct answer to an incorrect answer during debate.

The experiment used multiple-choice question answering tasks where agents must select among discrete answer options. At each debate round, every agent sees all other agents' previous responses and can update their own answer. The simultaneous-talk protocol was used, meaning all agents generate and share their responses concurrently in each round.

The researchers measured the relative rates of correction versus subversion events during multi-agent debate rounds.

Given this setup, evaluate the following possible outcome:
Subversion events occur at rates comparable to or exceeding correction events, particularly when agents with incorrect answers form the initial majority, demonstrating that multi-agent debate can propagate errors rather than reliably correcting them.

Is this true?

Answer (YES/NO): YES